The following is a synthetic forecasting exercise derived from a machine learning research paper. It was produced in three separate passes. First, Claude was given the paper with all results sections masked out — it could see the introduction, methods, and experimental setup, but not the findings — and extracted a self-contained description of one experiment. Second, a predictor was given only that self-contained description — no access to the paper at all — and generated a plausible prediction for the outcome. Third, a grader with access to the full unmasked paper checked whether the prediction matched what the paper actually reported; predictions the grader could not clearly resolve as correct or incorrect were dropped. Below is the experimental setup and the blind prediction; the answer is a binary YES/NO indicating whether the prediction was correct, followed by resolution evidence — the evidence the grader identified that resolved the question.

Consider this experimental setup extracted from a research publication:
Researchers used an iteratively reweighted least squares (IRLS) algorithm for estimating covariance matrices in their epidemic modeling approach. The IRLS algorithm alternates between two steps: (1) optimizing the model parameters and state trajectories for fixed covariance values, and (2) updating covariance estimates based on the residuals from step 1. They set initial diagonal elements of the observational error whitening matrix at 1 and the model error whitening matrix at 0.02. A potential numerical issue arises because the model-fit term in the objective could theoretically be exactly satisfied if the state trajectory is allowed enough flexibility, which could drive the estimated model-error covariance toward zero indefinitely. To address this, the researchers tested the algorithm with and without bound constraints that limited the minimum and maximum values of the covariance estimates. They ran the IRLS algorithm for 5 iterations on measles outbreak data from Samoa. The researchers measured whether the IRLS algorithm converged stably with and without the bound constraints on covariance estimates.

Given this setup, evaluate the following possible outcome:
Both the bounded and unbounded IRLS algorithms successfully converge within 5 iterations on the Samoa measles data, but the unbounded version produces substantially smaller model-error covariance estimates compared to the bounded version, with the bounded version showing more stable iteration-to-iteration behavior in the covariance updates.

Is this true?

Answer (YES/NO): NO